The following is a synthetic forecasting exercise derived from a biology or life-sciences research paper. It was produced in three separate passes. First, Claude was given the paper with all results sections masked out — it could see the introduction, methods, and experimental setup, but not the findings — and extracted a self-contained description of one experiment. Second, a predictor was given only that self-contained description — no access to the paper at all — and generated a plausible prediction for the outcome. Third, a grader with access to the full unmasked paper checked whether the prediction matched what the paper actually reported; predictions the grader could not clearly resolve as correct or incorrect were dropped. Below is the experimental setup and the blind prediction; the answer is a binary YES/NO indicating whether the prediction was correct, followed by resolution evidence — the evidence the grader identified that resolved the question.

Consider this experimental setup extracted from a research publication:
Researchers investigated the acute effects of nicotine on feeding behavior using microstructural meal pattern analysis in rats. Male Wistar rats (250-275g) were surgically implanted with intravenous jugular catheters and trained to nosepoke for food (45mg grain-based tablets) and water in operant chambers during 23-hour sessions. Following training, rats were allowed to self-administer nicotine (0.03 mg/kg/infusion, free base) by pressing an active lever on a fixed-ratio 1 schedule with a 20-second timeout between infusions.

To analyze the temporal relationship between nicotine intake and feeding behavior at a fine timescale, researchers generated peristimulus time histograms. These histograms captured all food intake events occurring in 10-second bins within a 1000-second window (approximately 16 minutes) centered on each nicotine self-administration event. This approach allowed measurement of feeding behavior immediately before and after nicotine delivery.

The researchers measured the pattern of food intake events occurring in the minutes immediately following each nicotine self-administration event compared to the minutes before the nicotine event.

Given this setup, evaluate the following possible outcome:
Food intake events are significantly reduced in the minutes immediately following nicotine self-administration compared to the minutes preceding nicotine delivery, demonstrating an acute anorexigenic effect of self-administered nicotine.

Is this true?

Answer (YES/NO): NO